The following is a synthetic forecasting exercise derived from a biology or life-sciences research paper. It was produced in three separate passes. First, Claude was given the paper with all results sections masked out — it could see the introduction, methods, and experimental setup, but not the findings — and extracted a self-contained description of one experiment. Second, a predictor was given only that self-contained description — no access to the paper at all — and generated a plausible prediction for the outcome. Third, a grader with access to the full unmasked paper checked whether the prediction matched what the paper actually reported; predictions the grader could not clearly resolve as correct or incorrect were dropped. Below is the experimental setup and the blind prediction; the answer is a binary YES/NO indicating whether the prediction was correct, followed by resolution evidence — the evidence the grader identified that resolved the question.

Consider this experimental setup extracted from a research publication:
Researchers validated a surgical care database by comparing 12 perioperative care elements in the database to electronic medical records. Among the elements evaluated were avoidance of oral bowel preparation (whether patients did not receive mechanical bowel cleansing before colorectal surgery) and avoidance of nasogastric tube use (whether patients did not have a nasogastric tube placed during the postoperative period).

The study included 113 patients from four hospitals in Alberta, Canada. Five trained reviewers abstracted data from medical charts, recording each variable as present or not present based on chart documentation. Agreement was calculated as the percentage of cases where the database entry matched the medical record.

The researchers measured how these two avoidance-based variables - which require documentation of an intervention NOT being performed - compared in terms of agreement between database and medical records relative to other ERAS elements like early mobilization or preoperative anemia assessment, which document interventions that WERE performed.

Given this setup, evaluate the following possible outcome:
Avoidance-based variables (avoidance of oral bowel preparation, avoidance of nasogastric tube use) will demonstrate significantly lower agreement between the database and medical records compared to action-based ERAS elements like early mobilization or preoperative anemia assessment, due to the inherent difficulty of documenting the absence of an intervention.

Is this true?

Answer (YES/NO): YES